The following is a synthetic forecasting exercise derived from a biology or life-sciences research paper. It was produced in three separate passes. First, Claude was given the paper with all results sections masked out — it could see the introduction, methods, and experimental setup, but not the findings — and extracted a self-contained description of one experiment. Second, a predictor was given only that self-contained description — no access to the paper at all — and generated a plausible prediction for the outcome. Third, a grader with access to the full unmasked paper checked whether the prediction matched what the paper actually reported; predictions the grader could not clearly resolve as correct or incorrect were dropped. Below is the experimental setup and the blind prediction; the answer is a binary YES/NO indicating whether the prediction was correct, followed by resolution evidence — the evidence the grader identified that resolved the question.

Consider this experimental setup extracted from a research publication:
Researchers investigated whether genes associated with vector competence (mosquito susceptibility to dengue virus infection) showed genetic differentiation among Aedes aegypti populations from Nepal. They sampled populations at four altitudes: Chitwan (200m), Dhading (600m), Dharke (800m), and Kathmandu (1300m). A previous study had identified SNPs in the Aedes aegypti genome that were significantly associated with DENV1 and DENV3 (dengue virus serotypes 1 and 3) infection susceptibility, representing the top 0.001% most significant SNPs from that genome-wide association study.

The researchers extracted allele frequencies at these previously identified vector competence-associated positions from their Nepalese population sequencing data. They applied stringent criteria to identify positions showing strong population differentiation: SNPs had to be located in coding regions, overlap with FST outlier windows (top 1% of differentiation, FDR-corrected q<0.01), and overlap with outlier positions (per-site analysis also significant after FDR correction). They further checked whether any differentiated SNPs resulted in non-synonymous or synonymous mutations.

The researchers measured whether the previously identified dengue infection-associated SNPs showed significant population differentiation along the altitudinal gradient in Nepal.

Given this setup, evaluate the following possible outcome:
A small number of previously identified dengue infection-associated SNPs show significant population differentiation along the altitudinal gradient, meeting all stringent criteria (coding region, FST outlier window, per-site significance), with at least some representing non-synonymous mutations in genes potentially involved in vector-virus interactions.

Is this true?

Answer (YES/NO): YES